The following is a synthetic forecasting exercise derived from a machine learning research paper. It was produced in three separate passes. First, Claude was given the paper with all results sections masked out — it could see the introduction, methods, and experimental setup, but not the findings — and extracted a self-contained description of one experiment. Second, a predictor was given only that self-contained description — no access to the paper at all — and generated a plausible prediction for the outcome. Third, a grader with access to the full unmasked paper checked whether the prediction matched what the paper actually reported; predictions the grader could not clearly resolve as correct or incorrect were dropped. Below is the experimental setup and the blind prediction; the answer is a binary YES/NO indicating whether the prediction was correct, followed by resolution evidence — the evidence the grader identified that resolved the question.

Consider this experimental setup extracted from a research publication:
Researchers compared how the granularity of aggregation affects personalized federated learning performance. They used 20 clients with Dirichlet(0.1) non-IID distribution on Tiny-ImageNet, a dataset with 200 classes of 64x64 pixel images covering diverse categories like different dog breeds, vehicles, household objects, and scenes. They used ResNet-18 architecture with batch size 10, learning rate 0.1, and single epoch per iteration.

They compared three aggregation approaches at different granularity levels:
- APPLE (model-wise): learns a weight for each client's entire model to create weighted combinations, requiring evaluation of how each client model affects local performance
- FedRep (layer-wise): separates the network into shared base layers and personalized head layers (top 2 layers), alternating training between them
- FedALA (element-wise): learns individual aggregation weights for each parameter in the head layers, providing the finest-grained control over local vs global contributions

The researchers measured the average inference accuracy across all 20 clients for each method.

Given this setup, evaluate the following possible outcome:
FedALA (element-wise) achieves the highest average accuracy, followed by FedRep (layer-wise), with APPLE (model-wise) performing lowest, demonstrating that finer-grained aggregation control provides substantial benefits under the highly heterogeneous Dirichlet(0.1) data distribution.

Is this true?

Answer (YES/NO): YES